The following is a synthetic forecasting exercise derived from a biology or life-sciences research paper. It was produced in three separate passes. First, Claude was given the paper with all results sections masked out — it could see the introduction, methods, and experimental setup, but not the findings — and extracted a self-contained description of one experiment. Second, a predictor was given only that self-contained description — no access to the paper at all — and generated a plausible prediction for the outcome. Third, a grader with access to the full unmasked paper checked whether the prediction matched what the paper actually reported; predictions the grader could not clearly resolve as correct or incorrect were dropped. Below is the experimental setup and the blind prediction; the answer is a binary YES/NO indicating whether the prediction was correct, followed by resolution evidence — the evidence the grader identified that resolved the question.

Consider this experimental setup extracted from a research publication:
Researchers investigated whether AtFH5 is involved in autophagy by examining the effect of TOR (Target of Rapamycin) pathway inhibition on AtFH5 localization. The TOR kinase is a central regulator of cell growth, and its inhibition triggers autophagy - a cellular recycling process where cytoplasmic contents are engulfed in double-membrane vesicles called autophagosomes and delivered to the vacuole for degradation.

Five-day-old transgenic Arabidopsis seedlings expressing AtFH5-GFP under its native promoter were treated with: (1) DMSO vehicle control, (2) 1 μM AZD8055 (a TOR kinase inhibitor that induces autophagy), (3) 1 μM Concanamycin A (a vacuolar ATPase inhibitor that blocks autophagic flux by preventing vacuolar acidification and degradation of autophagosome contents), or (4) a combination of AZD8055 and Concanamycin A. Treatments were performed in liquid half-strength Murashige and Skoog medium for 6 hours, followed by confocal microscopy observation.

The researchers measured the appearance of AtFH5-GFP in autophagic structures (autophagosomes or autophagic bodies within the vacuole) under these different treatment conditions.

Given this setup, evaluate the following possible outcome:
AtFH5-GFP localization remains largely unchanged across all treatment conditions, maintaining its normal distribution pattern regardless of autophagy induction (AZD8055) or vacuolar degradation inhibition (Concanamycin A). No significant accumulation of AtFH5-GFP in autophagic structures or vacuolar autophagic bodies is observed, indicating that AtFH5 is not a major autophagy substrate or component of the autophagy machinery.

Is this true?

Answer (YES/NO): NO